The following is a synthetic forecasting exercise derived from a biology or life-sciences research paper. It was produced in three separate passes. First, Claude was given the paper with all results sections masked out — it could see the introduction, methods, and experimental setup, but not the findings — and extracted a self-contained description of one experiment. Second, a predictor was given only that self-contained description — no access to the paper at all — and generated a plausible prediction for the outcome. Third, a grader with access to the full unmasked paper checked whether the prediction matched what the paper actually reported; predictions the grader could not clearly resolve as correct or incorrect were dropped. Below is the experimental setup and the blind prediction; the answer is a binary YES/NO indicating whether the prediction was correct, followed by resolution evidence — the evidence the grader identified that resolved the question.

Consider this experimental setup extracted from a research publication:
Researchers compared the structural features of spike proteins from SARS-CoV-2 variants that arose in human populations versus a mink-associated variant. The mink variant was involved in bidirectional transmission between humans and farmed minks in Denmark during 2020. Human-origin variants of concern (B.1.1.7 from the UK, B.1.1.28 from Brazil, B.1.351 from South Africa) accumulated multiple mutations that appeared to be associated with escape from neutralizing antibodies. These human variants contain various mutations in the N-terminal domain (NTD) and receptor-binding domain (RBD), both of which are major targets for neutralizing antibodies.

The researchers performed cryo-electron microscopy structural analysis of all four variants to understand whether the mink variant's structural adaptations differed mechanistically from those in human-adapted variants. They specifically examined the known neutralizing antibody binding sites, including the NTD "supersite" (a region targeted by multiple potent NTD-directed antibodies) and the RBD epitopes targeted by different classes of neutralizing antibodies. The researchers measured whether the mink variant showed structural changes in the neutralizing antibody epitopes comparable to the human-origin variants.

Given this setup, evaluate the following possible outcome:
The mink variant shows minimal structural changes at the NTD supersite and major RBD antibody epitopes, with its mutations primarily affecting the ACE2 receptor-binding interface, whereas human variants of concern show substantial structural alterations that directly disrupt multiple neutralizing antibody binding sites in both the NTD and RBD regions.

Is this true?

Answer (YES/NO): YES